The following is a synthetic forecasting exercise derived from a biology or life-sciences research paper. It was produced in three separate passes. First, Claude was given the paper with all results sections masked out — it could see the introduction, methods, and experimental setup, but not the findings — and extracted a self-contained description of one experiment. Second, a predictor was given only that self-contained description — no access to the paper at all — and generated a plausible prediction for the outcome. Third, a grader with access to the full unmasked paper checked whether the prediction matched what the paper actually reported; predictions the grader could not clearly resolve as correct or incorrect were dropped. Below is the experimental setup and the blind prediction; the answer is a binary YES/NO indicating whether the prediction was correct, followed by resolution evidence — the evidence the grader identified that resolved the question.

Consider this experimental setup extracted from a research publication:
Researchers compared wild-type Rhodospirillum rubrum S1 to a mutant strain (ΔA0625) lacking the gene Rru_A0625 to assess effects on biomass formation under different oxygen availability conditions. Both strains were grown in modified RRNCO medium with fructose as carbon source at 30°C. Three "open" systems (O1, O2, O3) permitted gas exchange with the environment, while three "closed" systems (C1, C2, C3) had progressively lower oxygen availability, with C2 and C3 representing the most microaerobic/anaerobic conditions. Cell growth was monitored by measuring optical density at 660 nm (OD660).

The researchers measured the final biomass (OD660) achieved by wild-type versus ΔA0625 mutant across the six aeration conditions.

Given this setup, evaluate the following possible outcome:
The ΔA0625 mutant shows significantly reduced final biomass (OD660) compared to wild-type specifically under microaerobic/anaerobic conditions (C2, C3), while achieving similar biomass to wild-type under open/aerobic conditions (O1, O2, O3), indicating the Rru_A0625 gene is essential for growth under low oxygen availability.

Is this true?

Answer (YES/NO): NO